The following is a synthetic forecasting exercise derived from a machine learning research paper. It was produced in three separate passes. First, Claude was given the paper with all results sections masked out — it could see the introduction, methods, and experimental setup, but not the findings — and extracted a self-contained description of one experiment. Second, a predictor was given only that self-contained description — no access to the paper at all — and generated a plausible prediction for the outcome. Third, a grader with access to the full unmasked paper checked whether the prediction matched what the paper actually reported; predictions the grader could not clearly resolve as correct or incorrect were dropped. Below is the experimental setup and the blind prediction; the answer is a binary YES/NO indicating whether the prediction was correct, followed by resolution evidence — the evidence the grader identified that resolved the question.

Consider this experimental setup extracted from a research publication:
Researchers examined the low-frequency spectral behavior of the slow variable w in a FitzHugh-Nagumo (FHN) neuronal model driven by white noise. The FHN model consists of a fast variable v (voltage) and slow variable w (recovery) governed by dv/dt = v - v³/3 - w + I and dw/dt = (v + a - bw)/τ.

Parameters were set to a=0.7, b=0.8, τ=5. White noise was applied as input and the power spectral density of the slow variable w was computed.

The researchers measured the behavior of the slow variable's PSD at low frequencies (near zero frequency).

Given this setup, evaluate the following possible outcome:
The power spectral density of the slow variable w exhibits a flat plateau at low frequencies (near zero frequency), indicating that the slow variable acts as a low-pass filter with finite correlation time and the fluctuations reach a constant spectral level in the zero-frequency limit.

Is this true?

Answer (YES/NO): YES